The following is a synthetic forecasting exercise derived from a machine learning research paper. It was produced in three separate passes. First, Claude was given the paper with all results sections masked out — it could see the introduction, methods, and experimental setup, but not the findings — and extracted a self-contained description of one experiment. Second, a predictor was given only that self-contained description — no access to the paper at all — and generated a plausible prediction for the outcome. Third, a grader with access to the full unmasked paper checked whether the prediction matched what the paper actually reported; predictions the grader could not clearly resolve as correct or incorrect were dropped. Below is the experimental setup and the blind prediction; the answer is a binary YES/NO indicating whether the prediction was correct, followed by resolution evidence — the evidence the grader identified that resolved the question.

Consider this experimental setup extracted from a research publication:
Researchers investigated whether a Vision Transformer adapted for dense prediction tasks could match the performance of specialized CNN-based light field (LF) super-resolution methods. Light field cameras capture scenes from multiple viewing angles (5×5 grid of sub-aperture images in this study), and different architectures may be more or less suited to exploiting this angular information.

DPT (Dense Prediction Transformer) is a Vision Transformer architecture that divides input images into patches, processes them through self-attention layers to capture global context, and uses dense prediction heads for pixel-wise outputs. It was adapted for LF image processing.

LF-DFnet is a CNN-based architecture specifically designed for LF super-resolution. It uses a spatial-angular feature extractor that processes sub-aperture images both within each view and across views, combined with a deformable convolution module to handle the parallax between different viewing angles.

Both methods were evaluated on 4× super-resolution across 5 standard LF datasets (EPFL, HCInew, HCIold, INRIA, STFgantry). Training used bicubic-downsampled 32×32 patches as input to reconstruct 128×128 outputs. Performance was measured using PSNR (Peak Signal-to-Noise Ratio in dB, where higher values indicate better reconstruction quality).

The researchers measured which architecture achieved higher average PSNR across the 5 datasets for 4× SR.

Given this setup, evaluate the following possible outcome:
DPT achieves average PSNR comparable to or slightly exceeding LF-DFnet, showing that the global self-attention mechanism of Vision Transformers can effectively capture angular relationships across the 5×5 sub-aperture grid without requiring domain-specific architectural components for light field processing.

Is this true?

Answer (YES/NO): YES